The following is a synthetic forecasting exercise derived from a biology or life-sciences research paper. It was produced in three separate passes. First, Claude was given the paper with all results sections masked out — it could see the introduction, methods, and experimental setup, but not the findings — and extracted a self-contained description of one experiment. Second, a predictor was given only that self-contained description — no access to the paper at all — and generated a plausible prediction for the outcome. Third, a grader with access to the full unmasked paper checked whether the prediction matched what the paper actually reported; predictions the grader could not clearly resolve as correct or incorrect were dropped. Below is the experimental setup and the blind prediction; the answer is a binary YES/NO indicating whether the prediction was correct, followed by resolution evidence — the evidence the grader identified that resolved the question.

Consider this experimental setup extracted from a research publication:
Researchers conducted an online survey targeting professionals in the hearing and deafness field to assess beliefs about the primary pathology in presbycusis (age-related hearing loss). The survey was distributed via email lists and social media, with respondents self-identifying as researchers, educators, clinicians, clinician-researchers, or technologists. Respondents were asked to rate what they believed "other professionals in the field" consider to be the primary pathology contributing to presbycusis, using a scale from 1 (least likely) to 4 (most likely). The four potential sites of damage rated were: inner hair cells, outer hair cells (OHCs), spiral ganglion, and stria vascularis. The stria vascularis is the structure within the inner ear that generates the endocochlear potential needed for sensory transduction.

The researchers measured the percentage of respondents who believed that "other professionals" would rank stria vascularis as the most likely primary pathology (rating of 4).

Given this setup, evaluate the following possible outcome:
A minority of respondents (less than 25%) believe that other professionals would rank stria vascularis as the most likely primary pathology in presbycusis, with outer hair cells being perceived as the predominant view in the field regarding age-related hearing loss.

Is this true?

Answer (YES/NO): YES